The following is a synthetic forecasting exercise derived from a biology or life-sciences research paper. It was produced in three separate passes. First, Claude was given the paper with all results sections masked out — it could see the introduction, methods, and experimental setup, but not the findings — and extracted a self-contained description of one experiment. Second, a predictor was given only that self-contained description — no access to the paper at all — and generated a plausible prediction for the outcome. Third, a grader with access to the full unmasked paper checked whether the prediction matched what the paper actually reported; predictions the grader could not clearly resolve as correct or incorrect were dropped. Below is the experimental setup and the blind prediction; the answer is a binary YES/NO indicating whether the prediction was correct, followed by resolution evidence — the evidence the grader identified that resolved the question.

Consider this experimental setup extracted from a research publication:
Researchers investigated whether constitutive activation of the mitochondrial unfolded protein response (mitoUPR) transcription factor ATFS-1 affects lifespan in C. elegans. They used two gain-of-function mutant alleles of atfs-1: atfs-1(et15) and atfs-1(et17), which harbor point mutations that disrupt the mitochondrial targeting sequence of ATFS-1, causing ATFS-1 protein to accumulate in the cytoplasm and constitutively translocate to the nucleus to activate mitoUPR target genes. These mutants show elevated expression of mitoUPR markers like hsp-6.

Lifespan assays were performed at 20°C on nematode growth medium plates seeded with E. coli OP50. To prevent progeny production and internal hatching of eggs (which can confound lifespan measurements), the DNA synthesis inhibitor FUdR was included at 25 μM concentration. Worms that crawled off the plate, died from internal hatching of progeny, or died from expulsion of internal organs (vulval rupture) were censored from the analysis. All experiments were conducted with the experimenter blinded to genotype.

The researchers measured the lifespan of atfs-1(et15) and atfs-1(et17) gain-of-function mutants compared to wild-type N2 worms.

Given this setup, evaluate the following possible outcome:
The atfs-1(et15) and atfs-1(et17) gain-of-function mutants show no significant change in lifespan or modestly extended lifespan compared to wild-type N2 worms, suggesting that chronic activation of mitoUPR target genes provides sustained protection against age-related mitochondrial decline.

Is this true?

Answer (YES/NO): NO